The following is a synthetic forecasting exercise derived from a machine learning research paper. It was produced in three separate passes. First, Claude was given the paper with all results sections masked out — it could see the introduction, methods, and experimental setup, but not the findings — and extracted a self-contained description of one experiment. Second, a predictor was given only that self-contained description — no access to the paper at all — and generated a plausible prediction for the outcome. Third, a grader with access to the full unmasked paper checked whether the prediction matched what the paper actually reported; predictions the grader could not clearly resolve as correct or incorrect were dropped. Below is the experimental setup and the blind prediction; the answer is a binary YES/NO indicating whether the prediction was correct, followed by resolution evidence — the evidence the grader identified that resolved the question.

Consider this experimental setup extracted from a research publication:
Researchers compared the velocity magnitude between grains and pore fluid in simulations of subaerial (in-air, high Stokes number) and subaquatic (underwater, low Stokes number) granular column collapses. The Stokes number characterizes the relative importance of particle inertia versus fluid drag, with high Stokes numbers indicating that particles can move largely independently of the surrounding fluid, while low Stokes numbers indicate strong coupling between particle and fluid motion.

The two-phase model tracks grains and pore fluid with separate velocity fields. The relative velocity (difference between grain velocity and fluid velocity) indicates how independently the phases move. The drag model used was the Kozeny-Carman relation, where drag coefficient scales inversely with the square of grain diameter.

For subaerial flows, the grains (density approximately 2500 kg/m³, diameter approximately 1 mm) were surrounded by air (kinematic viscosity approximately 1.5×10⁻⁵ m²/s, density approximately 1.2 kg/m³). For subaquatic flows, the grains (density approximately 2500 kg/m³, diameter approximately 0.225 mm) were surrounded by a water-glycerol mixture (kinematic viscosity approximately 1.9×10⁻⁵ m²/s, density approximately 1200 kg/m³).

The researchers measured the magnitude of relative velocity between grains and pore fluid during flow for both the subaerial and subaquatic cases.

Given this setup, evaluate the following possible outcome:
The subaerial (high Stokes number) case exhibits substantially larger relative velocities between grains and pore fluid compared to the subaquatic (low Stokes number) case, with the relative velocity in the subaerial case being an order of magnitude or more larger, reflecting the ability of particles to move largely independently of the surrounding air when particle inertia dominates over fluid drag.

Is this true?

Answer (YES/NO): YES